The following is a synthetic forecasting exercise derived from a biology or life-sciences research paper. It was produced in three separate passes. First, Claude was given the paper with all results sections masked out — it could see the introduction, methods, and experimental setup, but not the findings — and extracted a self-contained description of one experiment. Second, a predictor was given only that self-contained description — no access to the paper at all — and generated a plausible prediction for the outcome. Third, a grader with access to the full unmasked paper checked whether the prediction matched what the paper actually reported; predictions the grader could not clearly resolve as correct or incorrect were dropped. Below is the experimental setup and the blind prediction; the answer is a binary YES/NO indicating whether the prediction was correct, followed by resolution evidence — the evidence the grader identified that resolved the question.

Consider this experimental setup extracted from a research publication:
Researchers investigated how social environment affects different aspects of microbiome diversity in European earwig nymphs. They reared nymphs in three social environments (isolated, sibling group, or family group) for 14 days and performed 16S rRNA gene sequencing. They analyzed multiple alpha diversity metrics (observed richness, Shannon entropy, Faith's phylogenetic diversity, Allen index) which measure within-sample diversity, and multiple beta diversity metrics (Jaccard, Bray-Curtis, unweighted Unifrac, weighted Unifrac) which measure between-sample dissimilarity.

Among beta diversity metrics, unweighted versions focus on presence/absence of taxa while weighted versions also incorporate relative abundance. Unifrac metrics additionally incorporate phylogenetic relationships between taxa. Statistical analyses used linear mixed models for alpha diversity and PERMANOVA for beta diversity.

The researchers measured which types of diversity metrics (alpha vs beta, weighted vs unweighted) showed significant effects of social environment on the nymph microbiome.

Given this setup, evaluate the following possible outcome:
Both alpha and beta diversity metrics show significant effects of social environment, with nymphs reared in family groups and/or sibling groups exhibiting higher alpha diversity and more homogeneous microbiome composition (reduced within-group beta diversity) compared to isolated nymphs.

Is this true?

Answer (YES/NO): NO